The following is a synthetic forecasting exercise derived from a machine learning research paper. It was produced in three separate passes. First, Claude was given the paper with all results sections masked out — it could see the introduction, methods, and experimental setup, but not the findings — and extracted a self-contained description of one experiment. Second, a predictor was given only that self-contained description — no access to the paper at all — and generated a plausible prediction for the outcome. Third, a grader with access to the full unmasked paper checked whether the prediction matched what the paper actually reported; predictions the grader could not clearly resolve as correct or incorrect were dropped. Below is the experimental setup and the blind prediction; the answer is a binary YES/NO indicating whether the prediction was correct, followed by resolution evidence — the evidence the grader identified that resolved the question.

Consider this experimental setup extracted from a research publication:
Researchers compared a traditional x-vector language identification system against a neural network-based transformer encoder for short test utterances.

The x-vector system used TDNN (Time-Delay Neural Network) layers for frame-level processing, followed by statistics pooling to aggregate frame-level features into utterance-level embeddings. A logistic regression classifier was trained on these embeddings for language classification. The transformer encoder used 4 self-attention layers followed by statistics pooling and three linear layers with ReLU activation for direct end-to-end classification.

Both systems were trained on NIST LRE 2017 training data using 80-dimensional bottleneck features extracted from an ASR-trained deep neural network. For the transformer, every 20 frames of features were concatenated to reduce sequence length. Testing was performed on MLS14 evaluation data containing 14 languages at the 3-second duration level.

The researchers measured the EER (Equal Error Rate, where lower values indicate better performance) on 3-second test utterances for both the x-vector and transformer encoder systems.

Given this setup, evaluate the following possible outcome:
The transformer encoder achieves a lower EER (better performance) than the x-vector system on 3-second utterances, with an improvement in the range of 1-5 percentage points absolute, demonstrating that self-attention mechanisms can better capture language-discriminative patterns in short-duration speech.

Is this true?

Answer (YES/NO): NO